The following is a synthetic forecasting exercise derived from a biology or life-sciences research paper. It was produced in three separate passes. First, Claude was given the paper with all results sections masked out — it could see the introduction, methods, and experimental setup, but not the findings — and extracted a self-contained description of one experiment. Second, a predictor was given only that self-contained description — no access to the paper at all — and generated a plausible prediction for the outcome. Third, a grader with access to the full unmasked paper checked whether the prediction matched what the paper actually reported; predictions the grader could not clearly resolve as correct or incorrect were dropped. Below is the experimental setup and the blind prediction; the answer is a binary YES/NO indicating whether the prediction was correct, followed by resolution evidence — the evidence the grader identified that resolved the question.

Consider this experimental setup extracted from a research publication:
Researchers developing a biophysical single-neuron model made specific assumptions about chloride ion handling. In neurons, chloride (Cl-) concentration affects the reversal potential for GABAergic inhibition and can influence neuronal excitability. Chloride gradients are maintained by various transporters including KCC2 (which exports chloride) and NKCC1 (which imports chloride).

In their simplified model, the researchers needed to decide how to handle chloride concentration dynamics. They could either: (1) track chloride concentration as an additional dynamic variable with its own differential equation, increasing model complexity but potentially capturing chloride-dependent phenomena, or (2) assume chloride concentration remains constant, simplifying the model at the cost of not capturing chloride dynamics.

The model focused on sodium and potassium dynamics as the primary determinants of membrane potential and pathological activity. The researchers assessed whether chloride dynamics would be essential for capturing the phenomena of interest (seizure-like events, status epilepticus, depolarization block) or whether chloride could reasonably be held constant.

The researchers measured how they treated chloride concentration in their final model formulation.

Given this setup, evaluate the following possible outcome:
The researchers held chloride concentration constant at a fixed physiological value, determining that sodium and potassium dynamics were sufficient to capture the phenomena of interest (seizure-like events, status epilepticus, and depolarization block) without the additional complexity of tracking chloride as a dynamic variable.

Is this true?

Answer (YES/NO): YES